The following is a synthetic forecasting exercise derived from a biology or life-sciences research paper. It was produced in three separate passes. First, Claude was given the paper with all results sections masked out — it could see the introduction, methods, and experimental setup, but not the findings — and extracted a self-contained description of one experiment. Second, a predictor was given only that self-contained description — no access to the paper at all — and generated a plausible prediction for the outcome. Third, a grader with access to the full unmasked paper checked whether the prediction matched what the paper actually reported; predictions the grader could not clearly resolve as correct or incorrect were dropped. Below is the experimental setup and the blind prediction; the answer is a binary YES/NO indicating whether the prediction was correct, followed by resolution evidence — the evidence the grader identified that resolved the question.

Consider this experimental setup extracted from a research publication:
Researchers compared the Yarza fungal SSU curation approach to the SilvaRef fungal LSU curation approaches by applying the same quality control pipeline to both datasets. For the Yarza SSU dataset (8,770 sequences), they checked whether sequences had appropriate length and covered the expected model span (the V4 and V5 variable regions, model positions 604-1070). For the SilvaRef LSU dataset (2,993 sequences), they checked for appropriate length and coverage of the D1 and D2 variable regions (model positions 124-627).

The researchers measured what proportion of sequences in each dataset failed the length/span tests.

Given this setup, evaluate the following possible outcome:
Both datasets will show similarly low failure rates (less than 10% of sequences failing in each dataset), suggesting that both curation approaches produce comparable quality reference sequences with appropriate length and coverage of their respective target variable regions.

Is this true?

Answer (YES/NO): NO